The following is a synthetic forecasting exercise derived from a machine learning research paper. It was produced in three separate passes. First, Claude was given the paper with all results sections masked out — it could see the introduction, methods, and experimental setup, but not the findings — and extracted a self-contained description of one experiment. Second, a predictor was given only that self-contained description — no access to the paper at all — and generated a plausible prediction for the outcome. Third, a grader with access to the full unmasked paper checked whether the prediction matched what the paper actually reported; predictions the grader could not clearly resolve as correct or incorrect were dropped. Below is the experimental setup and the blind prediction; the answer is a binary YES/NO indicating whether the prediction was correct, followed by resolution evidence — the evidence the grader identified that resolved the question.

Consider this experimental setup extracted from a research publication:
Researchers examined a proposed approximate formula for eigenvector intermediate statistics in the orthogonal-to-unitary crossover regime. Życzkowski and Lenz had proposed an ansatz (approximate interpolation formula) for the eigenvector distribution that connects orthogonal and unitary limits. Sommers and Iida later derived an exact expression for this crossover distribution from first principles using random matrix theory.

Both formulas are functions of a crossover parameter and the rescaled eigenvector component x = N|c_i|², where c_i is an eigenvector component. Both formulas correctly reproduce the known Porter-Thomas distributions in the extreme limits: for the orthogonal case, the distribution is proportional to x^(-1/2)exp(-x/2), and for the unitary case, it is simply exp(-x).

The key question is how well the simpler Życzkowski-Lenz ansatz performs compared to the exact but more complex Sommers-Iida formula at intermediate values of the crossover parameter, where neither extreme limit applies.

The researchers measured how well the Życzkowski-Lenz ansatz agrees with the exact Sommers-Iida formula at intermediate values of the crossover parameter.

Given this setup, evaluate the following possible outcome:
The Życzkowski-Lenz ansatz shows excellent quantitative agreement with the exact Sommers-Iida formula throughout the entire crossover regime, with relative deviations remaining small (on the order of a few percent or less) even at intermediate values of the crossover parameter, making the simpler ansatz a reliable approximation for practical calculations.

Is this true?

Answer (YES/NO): NO